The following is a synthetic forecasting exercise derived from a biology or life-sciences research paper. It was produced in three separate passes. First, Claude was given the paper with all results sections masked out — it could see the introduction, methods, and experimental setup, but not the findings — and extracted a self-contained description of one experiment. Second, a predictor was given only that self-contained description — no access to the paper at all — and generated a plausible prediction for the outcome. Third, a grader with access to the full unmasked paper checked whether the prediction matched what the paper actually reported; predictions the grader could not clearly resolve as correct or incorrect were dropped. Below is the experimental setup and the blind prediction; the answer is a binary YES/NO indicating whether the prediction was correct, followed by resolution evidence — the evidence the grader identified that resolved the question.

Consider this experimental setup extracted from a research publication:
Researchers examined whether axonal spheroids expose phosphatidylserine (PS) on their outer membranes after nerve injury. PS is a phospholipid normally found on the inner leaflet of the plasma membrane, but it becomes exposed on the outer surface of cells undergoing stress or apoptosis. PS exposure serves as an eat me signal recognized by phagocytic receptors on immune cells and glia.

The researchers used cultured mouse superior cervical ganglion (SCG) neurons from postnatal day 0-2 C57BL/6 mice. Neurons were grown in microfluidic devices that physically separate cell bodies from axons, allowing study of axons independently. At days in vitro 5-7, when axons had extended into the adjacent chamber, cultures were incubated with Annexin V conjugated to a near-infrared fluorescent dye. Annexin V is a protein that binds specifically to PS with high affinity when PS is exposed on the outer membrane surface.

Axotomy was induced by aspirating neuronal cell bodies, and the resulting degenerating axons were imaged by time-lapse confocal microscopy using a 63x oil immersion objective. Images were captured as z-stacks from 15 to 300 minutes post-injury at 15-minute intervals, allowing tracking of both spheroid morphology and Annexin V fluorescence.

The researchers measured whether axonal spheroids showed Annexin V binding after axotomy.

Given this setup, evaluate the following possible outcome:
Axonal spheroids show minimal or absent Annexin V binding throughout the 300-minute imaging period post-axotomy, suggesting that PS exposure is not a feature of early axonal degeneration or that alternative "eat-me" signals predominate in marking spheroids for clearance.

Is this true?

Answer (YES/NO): NO